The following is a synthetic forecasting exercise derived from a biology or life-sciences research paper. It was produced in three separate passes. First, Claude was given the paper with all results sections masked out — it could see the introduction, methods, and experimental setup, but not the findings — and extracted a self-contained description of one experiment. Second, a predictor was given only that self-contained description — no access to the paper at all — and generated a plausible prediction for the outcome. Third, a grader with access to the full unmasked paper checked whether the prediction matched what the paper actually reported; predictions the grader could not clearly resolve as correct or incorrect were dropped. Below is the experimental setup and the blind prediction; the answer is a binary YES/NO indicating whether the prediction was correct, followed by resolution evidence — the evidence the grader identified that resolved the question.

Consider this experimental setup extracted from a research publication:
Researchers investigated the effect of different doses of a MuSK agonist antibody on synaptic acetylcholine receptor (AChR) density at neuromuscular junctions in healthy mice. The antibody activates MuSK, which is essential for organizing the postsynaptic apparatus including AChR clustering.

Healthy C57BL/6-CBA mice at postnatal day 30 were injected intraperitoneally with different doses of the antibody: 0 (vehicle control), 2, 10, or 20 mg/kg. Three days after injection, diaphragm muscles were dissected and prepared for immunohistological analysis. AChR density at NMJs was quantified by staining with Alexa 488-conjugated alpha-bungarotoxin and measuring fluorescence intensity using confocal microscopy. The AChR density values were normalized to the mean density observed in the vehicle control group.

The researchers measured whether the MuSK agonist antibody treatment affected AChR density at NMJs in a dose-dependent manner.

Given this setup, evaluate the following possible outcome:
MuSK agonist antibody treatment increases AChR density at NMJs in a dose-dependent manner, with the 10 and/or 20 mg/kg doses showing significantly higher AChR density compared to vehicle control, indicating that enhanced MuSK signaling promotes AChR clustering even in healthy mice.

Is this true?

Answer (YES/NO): NO